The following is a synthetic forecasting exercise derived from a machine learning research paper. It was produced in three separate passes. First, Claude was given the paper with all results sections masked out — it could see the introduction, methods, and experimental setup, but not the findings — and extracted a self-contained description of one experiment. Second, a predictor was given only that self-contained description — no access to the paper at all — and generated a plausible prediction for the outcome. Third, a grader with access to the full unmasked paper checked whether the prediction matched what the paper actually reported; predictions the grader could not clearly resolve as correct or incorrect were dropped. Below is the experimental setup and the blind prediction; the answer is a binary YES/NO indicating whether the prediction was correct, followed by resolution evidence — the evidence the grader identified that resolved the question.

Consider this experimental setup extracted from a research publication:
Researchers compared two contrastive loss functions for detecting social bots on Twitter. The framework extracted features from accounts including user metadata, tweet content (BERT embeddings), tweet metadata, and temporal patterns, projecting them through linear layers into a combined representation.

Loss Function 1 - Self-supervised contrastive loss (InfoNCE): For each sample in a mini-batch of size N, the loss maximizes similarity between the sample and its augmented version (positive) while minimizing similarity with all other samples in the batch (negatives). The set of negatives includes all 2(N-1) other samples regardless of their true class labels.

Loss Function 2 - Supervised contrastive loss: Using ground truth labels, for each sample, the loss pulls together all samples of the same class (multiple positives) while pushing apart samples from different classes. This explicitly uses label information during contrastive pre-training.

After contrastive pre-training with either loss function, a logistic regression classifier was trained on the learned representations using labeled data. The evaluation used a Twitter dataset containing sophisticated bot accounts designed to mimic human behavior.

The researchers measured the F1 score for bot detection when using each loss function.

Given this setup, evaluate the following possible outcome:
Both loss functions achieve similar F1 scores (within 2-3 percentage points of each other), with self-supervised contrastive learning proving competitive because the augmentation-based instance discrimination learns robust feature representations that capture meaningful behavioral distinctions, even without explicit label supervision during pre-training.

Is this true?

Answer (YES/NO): NO